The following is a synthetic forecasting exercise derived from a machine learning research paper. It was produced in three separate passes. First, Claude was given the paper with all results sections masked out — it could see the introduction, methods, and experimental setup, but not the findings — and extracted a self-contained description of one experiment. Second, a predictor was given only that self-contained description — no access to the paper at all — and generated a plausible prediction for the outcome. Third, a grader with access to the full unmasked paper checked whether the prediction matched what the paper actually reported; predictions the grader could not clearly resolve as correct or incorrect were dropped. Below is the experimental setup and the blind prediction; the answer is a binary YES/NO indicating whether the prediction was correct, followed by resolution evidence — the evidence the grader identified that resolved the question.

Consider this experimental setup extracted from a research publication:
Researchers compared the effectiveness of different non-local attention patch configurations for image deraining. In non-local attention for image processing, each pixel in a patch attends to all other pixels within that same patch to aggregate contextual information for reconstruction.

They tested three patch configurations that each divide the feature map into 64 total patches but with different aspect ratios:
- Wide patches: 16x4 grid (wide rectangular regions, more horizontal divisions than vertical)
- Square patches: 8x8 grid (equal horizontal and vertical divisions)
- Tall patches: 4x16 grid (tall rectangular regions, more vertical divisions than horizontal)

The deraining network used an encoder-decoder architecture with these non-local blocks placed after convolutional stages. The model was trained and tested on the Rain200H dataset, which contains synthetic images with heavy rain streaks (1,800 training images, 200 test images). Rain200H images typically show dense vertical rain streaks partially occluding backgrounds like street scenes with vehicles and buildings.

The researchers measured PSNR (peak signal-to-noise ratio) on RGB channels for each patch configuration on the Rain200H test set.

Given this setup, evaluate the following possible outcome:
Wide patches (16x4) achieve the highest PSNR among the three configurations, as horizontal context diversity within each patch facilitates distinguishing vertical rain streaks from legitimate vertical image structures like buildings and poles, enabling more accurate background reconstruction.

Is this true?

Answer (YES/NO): YES